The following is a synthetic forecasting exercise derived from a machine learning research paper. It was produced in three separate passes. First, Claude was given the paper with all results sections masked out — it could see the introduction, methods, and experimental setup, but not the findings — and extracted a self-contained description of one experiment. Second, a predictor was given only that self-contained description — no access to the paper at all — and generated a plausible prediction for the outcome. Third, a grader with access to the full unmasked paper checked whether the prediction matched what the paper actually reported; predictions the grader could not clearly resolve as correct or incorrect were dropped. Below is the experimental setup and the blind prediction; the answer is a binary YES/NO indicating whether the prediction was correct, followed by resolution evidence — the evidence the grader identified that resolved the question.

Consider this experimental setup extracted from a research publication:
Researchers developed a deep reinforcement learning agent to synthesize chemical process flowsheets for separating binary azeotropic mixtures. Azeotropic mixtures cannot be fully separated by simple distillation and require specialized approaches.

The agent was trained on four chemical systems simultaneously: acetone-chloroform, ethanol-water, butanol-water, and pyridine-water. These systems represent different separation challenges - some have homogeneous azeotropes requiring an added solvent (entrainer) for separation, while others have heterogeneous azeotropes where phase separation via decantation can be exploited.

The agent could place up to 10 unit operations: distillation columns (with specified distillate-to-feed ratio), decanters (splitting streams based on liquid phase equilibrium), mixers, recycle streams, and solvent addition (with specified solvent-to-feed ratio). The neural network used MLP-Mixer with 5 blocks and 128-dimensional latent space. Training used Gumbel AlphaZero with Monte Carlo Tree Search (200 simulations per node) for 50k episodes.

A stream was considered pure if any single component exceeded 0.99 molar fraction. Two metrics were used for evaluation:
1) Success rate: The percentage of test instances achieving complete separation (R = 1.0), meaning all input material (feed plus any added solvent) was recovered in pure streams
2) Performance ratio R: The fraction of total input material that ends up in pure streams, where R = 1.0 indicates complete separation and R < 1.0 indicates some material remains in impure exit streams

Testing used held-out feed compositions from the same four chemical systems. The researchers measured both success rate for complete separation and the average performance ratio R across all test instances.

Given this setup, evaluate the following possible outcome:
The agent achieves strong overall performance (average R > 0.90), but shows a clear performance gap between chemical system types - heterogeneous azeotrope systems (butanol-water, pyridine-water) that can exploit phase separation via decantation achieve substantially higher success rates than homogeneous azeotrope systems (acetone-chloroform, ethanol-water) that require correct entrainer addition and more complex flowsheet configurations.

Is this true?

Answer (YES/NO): NO